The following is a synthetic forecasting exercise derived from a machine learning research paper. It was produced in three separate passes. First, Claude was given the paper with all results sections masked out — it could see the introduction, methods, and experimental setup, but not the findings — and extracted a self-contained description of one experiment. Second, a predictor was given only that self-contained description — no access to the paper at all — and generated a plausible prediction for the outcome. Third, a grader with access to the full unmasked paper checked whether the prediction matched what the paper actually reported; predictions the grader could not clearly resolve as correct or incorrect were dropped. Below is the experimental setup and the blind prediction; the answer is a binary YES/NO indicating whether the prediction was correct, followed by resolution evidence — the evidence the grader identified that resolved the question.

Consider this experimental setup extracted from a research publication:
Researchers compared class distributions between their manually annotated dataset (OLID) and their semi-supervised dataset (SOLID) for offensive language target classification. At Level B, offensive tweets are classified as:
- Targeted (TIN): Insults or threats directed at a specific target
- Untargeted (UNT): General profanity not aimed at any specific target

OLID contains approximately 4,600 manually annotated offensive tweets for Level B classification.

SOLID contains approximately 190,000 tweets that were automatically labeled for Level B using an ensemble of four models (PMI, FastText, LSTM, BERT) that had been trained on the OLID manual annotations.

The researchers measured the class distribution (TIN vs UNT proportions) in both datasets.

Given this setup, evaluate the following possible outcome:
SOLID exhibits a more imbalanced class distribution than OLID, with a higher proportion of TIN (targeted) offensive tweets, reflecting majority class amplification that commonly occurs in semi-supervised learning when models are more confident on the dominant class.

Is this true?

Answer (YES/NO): NO